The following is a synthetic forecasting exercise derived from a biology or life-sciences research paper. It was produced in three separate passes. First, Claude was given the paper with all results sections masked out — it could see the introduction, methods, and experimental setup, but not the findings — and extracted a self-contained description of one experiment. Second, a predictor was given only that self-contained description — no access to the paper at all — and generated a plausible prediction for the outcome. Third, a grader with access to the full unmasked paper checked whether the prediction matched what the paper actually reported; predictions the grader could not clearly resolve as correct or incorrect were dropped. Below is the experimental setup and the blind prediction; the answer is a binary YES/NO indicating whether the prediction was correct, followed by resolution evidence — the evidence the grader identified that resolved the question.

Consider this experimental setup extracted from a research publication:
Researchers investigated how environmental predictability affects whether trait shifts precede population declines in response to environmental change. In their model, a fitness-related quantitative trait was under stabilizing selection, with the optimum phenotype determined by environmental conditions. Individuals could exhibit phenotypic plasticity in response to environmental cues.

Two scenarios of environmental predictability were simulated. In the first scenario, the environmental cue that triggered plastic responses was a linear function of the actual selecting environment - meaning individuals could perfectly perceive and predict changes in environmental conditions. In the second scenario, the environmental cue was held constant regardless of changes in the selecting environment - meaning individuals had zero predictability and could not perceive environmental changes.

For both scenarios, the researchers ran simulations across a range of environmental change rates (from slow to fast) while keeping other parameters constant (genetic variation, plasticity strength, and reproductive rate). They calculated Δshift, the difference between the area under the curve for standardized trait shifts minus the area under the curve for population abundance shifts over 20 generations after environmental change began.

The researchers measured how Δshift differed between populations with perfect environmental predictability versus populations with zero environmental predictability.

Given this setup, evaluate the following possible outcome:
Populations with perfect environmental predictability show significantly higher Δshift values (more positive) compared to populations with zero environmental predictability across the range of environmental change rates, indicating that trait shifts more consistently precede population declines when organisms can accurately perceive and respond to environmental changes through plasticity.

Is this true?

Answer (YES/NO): YES